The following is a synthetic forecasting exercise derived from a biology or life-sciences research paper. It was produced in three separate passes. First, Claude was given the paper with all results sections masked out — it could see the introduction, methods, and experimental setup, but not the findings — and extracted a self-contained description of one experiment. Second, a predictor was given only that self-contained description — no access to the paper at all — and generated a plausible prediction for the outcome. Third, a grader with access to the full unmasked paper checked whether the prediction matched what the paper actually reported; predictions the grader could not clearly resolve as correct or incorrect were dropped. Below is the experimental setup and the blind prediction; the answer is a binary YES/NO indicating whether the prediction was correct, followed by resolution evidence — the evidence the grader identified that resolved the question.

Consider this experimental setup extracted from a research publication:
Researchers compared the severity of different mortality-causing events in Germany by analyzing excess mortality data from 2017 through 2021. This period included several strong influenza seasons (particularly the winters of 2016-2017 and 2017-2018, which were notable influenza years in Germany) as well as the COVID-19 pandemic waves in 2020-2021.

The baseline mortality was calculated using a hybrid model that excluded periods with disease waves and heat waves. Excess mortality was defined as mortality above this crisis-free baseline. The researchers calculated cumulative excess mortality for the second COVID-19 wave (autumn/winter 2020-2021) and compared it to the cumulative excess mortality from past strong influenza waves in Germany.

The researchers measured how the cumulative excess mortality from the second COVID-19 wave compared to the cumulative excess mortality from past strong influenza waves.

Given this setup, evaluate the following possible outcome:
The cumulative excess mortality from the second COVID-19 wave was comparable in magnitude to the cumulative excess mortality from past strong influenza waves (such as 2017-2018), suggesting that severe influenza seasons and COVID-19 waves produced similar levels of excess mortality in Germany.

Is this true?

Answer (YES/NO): NO